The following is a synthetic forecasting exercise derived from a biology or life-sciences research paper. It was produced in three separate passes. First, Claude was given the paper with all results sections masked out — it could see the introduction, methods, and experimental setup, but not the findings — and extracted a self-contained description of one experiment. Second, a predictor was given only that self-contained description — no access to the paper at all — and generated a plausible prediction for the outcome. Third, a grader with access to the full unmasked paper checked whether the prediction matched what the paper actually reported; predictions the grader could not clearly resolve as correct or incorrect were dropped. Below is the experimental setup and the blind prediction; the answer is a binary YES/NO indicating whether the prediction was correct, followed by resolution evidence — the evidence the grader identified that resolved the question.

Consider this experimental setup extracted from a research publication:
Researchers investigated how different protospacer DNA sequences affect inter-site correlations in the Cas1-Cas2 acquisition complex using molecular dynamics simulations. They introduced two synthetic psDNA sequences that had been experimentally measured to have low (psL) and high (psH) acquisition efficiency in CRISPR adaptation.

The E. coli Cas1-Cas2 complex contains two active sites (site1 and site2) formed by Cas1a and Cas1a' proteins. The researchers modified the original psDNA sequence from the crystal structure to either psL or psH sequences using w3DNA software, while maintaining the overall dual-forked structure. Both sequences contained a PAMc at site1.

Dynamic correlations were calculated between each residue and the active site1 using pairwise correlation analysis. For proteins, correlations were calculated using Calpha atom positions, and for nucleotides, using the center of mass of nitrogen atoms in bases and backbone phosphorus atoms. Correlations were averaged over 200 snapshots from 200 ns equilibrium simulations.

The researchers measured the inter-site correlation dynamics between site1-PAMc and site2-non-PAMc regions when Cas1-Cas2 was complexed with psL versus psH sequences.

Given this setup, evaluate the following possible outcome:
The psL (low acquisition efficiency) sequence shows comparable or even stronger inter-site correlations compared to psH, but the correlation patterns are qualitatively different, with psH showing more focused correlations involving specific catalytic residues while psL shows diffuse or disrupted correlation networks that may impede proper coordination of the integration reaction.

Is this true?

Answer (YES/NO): NO